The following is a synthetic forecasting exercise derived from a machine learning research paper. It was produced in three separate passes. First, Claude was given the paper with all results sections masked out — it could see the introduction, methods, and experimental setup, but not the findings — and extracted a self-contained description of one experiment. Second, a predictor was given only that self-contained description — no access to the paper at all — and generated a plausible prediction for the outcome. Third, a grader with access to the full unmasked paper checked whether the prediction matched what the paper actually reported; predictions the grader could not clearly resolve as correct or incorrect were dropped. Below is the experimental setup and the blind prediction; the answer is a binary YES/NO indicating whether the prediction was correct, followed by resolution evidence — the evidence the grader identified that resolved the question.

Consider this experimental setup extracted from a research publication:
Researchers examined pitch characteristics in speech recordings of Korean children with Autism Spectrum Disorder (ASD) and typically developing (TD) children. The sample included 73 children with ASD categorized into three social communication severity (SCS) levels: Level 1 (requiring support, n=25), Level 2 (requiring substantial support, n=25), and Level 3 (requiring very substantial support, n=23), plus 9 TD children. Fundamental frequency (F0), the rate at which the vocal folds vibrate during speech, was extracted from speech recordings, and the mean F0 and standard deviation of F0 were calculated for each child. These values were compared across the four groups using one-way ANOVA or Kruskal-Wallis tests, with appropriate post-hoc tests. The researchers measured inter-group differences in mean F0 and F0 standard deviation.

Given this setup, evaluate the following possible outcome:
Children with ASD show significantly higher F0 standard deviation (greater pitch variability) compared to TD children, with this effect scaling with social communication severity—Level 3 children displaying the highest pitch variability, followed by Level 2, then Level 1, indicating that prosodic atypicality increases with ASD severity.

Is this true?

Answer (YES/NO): NO